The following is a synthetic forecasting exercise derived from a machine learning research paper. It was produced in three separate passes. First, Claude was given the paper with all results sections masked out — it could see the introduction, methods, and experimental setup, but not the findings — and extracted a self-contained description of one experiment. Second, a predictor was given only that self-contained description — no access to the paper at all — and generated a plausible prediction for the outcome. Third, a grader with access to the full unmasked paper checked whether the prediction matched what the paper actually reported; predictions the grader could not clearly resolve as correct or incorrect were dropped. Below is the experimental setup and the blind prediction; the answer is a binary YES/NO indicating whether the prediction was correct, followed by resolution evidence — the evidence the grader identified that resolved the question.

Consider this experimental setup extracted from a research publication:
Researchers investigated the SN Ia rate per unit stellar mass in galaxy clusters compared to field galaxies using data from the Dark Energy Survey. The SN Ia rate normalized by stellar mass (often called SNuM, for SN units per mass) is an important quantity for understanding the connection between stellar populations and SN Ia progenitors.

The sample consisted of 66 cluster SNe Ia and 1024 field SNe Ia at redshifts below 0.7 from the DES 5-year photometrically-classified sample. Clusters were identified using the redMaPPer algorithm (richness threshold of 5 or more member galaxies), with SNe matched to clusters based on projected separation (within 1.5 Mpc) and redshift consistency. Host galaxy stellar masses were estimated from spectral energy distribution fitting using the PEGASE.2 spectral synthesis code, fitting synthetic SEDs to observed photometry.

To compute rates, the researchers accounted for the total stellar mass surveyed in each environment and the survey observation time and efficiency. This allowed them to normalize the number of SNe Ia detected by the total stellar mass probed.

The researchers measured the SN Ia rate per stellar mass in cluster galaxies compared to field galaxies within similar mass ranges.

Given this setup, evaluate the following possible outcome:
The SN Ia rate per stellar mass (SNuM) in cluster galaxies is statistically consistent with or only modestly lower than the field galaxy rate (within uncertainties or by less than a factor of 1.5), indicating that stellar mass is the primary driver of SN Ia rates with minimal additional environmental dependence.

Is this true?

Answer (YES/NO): NO